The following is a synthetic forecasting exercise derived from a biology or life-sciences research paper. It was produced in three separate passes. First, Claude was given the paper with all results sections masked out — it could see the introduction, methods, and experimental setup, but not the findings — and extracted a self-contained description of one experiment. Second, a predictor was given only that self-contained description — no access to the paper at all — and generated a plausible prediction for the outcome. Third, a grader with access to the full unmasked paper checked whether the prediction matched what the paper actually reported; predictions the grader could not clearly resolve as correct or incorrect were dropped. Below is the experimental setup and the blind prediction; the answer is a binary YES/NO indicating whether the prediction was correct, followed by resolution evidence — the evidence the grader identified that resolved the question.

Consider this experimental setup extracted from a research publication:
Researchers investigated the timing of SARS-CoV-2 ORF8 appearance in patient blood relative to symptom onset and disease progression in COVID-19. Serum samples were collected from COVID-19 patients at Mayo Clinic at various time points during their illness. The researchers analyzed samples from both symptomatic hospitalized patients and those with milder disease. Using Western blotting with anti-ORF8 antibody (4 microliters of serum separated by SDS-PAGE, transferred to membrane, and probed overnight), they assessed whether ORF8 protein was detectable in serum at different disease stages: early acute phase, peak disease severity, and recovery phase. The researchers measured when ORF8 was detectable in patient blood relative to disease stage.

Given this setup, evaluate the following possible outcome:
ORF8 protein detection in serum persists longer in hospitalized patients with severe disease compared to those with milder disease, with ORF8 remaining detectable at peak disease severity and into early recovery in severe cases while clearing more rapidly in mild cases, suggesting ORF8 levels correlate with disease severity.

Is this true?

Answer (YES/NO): NO